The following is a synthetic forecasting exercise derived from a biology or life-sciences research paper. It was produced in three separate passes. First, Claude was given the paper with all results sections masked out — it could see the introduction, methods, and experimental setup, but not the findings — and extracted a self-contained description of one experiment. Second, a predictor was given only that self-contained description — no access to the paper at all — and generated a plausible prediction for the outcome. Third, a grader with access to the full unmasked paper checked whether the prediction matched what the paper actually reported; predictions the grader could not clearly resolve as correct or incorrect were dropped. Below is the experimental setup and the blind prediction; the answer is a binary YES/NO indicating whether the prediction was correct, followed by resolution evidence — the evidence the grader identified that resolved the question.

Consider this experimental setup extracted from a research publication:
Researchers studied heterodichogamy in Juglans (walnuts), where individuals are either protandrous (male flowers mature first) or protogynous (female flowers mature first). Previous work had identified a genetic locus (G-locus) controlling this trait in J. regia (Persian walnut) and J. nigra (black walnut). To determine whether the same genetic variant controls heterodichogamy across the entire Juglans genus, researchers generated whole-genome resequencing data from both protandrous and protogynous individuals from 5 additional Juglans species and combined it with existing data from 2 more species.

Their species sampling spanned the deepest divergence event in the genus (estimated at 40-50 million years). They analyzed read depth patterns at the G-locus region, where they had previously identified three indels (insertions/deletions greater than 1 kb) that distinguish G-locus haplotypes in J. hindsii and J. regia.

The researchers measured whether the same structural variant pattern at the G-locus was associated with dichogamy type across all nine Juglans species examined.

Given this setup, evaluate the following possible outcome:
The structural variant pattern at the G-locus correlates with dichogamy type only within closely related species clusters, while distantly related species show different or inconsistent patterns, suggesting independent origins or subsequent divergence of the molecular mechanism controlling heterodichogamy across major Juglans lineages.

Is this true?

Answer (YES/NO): NO